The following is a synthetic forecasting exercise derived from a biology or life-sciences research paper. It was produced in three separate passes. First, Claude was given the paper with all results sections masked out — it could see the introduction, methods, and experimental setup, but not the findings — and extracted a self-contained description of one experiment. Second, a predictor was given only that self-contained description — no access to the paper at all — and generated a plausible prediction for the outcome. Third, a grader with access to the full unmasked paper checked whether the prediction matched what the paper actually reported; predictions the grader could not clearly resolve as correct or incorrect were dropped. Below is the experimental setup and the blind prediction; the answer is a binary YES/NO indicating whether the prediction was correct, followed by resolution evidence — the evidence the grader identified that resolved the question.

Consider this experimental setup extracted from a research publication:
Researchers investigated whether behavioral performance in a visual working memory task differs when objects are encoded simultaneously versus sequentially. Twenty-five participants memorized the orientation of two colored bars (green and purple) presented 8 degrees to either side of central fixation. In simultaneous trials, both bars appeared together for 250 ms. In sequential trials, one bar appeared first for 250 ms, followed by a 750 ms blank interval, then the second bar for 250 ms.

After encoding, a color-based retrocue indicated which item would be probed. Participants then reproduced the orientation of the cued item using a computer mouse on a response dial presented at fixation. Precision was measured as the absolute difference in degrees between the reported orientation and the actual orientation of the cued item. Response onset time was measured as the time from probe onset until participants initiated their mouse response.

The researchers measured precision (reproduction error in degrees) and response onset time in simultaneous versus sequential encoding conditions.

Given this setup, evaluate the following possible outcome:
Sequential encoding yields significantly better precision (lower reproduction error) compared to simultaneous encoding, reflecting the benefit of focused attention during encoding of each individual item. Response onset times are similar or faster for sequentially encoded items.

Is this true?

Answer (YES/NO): NO